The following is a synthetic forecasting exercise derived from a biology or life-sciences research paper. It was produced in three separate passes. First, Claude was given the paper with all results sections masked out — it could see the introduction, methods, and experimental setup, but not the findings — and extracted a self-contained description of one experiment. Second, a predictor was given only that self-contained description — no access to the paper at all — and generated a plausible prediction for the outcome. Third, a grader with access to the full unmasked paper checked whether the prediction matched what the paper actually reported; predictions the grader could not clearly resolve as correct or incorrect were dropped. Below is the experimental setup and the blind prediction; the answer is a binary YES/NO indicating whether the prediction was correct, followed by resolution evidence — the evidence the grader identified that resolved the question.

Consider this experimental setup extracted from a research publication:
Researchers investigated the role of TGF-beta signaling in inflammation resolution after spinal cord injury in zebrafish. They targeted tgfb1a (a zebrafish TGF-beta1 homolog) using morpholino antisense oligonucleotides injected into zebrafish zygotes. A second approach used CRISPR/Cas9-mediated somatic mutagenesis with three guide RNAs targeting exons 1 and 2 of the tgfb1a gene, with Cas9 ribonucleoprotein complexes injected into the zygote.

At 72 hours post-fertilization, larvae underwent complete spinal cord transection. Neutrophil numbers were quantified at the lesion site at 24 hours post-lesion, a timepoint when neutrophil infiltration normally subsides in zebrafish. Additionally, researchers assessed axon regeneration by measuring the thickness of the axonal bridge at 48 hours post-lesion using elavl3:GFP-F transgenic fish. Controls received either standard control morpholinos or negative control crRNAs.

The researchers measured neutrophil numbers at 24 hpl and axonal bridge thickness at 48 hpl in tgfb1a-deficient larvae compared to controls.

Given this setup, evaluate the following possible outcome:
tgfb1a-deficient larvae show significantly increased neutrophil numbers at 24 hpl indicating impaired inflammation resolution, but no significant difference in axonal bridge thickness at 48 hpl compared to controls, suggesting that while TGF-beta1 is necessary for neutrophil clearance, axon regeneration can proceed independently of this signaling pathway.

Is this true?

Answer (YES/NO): NO